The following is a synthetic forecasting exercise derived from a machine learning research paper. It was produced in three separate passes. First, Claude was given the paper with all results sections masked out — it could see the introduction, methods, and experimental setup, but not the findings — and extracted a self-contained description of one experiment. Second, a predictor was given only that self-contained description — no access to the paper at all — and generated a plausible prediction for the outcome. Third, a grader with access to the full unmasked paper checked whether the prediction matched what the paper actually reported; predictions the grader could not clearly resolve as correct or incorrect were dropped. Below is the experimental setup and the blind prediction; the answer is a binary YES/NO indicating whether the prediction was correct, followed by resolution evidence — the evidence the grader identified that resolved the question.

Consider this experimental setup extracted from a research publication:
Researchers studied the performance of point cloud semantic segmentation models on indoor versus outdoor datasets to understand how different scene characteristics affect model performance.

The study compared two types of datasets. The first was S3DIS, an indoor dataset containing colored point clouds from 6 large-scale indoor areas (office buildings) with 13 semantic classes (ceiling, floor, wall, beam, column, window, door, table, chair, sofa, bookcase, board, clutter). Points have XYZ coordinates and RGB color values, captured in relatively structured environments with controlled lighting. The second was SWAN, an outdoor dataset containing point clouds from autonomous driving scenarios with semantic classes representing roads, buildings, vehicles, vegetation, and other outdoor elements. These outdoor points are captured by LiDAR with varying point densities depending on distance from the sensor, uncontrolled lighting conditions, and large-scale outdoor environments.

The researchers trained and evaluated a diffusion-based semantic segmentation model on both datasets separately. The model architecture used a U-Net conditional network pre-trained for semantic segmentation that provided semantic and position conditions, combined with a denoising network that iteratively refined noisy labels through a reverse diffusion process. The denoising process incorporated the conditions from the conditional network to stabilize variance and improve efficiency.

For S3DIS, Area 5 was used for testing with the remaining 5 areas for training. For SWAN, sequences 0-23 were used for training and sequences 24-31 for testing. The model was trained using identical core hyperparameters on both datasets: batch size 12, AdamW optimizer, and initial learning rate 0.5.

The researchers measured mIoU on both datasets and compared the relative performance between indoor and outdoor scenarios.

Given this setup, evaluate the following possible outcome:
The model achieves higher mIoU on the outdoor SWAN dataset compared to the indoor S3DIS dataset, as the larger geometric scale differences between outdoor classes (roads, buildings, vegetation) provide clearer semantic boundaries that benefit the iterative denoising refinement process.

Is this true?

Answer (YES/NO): NO